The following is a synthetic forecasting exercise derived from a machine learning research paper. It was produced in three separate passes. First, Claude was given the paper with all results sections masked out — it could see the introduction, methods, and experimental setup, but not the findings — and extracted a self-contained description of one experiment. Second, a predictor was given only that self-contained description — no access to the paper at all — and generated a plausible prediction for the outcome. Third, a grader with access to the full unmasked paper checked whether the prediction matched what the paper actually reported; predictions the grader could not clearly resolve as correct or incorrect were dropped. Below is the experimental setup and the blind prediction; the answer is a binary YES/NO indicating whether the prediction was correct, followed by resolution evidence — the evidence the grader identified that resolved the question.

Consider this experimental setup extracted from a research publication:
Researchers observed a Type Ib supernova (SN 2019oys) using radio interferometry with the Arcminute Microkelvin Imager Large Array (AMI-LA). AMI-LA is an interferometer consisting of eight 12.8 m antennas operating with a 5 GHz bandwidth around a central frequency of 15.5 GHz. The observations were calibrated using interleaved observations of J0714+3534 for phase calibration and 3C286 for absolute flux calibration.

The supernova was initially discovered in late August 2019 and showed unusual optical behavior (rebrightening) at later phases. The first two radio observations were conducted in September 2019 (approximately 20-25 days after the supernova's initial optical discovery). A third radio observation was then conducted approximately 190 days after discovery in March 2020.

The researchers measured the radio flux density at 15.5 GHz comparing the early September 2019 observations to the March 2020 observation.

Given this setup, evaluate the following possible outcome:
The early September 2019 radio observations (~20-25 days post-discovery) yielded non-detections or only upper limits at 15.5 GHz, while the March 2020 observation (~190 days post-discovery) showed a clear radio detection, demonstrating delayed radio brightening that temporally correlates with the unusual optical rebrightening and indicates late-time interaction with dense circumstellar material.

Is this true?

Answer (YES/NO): NO